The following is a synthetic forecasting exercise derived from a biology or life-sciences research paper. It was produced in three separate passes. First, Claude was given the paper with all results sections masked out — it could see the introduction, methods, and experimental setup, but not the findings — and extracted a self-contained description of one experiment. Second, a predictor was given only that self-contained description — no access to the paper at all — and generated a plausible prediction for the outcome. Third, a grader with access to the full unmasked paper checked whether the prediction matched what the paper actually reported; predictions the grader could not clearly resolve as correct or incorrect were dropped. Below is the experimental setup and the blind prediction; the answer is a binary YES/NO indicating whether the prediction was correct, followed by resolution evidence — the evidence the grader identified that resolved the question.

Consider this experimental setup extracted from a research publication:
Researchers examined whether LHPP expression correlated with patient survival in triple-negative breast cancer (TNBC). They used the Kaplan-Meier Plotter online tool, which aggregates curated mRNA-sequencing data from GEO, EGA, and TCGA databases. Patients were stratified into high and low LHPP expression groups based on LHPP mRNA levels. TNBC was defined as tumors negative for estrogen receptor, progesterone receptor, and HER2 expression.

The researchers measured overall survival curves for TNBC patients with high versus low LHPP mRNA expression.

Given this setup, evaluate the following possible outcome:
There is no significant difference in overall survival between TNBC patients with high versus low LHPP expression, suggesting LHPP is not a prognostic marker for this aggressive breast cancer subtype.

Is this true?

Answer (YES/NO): NO